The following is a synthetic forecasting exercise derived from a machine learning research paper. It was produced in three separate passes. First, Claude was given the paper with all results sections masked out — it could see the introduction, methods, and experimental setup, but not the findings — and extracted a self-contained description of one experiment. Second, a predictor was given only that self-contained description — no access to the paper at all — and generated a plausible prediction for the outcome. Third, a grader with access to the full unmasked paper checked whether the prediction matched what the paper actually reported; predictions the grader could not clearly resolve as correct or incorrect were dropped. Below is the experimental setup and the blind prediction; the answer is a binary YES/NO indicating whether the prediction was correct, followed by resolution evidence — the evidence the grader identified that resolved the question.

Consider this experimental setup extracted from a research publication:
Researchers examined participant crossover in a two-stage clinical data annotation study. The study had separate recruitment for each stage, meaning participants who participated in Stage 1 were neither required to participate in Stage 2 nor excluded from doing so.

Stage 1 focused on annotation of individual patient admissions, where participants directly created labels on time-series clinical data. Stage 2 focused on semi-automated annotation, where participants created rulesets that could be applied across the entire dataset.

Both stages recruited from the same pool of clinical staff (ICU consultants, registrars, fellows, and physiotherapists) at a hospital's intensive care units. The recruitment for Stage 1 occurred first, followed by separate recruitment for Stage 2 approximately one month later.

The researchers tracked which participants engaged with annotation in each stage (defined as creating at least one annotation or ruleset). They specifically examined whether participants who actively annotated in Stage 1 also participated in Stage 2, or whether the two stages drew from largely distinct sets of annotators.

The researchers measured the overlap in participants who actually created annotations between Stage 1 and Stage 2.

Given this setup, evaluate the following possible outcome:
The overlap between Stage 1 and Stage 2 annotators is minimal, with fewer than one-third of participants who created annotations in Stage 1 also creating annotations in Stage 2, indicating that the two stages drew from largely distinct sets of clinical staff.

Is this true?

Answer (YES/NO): YES